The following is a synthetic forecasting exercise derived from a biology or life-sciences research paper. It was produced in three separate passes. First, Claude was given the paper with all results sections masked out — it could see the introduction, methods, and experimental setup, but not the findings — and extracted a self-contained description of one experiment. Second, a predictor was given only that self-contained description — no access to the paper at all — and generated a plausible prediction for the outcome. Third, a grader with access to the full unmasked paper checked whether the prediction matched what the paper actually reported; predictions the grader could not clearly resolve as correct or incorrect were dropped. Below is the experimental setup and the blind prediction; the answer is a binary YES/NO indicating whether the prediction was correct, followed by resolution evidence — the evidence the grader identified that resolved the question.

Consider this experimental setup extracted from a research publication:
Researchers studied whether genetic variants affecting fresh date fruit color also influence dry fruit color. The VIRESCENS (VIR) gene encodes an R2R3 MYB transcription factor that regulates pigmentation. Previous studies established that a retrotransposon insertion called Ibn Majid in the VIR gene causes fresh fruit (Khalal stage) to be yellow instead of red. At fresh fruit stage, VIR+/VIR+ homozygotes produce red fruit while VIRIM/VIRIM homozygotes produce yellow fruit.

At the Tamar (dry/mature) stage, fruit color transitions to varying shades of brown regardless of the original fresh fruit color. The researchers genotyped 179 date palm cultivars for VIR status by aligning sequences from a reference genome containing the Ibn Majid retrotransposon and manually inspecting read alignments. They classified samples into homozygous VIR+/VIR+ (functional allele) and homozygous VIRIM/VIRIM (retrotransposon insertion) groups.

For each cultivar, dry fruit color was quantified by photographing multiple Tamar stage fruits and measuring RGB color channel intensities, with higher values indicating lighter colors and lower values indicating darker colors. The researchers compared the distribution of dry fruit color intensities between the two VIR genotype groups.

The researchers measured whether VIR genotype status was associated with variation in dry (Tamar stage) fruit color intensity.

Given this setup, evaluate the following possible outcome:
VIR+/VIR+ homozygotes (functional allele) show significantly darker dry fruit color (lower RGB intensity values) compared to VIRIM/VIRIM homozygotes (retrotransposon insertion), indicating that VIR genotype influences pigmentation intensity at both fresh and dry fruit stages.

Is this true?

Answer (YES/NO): YES